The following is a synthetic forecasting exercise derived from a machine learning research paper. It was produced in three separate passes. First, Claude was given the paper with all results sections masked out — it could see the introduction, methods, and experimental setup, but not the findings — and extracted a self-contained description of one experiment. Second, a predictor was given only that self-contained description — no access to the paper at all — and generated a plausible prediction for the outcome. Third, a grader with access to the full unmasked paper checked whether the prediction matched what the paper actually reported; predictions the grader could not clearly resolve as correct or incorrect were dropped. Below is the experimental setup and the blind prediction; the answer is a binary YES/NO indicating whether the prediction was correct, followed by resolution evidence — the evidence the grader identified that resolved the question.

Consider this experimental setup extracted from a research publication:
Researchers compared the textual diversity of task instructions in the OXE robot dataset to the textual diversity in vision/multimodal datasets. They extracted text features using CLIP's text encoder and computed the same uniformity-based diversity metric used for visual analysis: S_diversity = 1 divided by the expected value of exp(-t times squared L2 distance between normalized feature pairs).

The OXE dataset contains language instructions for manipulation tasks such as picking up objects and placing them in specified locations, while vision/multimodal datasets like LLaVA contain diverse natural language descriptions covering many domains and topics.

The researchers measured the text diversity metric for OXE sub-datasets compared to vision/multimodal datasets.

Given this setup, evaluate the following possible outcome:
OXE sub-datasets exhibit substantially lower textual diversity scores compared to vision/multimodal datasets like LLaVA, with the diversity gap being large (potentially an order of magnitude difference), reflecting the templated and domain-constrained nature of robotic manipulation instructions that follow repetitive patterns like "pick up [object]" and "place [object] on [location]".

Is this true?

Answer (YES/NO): YES